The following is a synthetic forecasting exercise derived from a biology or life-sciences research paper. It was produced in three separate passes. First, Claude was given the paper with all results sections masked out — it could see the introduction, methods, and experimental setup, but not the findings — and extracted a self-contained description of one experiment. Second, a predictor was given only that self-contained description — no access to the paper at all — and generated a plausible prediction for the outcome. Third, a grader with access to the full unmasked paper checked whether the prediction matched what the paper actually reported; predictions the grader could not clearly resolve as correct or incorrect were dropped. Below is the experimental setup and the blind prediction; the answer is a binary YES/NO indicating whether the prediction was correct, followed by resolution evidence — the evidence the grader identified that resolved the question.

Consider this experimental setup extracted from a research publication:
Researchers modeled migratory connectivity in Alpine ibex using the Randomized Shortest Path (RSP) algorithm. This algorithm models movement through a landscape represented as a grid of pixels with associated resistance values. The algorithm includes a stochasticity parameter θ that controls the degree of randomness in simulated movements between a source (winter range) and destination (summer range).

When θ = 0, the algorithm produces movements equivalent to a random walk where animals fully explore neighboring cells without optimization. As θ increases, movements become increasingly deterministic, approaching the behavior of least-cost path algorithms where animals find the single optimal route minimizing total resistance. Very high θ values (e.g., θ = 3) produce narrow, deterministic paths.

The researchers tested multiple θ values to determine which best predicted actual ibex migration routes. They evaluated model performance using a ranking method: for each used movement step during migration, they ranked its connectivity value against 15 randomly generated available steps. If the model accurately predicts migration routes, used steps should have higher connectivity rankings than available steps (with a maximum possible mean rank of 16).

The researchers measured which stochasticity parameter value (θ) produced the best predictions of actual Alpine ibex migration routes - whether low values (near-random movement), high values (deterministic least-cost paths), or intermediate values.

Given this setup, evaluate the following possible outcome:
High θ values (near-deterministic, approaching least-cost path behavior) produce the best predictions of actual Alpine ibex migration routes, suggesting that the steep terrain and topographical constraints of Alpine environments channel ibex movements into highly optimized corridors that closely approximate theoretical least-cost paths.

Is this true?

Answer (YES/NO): NO